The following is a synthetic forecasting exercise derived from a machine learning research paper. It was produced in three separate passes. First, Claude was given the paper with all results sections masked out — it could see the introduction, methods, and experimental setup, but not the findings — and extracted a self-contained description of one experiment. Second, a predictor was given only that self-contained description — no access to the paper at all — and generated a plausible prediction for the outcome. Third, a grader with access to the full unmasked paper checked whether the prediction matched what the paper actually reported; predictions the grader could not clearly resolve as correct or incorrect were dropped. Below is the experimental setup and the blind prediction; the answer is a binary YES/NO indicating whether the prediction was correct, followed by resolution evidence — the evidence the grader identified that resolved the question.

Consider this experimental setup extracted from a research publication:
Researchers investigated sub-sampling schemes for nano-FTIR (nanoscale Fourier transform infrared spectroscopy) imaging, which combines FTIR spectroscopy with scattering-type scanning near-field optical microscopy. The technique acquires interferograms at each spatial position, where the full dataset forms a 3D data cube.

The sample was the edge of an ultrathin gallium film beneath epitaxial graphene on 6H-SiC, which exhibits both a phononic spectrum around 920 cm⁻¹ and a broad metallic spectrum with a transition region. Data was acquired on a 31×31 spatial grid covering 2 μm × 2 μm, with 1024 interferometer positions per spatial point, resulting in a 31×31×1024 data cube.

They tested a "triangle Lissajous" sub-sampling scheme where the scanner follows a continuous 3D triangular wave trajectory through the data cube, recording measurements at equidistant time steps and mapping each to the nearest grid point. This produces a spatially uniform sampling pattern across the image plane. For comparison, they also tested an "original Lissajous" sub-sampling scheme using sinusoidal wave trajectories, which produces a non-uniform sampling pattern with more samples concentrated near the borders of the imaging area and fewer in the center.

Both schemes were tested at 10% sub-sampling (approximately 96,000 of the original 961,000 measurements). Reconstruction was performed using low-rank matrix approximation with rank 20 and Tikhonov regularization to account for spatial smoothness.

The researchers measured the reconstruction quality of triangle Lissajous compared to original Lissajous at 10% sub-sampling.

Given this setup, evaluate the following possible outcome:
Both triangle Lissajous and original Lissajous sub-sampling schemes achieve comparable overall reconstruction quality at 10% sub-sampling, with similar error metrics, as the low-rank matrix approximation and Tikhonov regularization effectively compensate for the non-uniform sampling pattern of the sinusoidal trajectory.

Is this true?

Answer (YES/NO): YES